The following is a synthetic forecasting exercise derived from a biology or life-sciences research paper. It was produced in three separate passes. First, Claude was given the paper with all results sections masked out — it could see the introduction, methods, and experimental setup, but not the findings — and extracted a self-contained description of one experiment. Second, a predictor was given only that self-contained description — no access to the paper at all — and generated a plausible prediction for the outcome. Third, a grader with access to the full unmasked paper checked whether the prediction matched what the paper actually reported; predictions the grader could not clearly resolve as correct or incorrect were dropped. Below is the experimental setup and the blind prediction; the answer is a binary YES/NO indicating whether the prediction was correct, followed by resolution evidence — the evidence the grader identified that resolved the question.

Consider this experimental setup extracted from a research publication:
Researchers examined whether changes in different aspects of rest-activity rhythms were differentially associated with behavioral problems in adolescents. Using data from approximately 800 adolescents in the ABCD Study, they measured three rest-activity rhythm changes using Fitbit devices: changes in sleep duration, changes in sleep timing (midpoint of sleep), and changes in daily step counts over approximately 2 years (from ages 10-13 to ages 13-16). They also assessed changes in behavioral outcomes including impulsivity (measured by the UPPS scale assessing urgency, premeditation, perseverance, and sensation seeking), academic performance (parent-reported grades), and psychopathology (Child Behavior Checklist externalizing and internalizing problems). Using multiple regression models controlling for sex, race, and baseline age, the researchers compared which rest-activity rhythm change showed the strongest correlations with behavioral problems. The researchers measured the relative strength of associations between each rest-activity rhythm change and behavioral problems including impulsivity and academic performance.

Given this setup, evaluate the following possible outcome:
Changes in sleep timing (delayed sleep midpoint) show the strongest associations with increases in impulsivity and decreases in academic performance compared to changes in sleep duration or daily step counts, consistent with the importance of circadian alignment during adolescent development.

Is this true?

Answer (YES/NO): YES